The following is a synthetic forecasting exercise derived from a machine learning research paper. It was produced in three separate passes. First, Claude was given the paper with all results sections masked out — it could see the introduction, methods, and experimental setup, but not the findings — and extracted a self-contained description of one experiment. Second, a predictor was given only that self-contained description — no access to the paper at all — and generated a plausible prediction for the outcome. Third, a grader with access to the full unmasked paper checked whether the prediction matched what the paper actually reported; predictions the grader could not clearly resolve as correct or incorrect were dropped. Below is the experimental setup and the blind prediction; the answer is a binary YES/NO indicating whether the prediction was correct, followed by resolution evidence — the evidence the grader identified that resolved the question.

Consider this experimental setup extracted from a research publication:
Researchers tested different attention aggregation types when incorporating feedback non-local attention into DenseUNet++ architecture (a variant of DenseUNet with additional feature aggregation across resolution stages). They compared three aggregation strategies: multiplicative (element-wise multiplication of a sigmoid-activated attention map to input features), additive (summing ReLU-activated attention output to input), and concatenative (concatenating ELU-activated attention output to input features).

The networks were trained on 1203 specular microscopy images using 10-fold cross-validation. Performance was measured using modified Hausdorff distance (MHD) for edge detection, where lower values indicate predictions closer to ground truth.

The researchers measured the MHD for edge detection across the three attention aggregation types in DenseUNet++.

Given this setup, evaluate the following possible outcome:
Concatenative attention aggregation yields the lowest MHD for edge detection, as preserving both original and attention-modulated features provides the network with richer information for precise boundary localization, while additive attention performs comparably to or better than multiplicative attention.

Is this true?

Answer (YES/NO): NO